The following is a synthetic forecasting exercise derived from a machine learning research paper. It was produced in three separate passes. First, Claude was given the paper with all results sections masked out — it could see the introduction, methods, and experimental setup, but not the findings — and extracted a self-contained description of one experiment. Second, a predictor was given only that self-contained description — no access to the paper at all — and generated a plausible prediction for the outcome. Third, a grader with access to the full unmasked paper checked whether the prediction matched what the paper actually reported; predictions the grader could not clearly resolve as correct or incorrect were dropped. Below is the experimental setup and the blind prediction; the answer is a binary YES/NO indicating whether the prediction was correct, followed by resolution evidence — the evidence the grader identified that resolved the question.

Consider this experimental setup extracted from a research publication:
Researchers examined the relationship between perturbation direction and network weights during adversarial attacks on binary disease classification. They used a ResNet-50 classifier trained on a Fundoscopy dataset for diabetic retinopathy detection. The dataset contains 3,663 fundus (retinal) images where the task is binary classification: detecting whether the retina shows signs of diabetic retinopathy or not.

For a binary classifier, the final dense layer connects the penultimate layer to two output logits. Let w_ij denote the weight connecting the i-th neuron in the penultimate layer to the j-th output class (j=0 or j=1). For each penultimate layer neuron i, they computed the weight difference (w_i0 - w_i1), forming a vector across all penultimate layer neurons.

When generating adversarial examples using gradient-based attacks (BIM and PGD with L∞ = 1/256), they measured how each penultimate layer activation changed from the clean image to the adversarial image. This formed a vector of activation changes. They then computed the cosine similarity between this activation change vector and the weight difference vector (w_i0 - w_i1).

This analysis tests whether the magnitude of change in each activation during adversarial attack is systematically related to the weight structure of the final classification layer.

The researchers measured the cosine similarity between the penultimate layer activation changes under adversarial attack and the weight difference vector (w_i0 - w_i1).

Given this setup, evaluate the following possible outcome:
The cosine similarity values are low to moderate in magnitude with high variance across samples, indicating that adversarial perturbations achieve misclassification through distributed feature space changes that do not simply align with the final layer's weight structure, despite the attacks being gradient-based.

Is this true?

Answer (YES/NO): NO